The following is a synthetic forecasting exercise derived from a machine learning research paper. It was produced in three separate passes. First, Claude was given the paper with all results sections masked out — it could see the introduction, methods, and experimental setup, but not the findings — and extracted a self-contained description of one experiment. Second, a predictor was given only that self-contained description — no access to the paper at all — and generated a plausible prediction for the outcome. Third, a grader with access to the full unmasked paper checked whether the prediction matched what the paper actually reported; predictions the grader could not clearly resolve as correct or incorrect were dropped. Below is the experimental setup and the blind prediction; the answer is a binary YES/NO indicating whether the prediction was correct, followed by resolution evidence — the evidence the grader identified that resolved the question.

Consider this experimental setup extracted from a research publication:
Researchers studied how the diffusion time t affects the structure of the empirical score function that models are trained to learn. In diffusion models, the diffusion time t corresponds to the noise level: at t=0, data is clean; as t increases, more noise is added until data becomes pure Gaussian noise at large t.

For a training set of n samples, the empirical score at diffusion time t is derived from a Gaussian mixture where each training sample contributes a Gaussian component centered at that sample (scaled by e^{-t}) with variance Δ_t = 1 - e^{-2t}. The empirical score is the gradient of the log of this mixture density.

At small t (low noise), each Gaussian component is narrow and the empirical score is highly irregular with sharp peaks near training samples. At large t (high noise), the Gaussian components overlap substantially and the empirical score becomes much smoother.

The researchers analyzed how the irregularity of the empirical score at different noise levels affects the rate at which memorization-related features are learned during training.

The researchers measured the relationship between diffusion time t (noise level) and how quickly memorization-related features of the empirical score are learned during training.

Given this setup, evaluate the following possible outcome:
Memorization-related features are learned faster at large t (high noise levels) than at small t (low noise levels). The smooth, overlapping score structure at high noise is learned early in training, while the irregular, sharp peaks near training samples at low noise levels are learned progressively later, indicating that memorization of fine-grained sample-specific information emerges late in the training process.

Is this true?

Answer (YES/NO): YES